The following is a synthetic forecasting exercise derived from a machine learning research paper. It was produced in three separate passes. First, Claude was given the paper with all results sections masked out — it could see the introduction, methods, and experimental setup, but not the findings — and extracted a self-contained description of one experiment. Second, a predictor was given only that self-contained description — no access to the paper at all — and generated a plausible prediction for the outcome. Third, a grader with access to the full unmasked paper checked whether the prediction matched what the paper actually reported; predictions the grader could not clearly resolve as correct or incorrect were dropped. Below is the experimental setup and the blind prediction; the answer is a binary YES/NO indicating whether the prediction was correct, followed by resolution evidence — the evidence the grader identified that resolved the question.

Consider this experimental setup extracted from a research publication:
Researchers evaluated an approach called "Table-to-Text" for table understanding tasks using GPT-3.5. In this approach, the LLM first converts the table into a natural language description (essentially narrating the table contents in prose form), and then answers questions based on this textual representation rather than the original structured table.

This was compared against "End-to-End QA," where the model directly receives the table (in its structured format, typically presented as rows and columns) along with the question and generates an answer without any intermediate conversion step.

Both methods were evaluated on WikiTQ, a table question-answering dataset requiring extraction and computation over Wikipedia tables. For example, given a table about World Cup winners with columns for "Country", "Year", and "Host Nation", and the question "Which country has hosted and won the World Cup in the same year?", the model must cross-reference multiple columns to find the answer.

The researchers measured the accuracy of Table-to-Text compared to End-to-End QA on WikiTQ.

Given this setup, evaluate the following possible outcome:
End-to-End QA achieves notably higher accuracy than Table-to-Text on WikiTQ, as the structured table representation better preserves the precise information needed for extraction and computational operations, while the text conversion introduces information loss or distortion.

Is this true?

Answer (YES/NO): YES